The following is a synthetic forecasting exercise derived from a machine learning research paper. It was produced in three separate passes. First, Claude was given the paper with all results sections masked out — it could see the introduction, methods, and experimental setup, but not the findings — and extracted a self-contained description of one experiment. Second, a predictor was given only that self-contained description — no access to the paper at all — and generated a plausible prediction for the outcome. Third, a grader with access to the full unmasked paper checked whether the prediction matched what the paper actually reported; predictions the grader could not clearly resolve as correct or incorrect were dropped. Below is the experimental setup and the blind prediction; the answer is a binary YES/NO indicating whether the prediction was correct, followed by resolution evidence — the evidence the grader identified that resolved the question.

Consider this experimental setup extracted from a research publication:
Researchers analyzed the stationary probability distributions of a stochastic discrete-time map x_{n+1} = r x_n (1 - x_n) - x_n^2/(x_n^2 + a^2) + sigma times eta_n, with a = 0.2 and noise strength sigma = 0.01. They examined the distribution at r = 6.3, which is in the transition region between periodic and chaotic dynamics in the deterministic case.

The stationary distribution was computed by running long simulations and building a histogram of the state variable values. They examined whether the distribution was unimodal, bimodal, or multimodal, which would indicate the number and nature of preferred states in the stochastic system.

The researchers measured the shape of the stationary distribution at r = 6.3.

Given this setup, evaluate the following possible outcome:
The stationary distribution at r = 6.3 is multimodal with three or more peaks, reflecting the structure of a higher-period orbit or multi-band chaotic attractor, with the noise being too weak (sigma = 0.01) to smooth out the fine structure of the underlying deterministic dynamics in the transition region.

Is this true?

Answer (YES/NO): YES